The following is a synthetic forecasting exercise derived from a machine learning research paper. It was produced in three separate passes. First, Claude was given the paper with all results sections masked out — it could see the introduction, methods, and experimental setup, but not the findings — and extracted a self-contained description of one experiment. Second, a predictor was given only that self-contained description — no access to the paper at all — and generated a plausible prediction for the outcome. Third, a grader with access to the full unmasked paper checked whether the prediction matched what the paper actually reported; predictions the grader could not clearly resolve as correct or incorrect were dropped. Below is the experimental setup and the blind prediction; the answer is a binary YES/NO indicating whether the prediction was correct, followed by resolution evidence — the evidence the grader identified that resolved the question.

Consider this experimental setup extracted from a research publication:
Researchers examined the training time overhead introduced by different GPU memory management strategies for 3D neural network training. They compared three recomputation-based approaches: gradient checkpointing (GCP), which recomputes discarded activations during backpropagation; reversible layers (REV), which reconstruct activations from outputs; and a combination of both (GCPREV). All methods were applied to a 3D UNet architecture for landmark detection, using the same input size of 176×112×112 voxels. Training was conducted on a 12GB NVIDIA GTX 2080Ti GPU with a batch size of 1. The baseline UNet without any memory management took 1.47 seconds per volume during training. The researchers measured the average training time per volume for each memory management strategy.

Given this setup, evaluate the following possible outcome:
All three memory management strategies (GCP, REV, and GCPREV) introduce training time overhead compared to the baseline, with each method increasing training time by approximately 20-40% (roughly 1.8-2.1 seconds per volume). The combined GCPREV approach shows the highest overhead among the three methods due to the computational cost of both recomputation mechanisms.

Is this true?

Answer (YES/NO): NO